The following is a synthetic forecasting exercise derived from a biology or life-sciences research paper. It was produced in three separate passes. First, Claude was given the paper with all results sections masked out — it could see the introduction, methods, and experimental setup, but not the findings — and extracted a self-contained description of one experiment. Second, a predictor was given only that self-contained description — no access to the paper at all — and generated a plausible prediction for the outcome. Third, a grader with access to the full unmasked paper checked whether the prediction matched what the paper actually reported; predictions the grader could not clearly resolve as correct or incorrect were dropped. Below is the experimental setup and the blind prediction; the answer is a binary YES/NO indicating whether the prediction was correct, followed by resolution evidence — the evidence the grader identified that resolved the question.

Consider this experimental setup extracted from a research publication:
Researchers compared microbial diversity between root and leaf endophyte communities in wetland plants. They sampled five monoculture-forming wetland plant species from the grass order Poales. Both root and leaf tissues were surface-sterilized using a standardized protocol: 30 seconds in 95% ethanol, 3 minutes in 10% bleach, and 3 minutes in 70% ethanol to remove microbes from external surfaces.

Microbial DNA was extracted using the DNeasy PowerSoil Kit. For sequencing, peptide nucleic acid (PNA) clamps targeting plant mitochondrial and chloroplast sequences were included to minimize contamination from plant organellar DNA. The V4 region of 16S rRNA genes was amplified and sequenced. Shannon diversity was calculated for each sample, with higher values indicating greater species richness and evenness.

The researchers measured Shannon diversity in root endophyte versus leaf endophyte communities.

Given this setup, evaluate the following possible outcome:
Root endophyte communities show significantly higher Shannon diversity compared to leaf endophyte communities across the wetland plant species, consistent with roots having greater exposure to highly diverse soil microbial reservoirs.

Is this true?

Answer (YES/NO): YES